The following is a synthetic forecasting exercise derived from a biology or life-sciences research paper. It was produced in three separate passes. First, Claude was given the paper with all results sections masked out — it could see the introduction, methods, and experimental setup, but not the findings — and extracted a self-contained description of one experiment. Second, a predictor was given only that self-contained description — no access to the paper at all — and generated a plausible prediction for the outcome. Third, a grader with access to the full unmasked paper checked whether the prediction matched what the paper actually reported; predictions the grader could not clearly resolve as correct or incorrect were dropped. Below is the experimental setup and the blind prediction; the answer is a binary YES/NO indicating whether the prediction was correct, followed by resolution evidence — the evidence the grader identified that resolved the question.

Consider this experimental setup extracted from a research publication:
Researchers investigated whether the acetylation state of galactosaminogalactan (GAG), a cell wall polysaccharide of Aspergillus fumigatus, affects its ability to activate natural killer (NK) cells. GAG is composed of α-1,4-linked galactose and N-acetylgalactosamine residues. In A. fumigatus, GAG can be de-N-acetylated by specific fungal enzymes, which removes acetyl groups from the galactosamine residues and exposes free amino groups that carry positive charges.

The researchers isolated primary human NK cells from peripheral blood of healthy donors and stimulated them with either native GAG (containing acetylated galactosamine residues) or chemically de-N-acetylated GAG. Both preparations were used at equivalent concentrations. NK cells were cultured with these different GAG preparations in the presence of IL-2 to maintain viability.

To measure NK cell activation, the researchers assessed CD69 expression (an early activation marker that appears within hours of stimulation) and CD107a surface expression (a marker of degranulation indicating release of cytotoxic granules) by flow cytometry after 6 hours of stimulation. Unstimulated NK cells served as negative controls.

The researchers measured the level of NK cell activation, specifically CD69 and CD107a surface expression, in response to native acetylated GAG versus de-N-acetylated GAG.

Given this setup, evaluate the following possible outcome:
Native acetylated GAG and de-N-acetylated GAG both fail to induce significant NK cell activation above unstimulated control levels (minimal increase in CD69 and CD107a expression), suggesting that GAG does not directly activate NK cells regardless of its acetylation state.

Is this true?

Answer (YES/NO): NO